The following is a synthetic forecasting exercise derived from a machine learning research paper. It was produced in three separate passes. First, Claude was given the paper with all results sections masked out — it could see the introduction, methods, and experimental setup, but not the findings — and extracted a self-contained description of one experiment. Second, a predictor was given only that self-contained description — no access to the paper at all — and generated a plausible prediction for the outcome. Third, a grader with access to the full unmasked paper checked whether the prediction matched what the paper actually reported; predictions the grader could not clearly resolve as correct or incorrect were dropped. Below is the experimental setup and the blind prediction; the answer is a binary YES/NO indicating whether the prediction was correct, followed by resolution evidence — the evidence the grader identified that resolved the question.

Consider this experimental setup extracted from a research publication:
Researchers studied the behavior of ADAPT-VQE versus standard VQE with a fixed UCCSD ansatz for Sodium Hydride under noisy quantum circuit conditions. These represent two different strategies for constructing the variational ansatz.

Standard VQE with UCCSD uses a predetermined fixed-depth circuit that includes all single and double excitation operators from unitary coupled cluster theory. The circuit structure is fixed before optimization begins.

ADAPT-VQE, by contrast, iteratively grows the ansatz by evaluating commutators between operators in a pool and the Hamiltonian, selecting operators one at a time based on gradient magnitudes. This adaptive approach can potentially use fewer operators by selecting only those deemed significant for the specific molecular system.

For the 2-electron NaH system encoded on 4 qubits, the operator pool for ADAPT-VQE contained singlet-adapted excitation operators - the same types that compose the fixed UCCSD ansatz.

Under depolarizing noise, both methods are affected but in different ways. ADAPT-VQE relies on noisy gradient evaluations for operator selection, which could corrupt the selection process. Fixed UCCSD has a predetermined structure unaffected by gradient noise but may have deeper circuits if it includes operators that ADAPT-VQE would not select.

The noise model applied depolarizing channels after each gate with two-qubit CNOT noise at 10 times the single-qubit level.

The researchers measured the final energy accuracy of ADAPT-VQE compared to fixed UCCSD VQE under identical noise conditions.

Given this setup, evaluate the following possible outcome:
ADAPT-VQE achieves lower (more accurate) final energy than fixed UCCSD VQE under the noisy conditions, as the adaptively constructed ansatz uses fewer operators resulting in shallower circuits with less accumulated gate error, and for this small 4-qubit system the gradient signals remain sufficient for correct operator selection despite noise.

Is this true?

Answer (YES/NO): NO